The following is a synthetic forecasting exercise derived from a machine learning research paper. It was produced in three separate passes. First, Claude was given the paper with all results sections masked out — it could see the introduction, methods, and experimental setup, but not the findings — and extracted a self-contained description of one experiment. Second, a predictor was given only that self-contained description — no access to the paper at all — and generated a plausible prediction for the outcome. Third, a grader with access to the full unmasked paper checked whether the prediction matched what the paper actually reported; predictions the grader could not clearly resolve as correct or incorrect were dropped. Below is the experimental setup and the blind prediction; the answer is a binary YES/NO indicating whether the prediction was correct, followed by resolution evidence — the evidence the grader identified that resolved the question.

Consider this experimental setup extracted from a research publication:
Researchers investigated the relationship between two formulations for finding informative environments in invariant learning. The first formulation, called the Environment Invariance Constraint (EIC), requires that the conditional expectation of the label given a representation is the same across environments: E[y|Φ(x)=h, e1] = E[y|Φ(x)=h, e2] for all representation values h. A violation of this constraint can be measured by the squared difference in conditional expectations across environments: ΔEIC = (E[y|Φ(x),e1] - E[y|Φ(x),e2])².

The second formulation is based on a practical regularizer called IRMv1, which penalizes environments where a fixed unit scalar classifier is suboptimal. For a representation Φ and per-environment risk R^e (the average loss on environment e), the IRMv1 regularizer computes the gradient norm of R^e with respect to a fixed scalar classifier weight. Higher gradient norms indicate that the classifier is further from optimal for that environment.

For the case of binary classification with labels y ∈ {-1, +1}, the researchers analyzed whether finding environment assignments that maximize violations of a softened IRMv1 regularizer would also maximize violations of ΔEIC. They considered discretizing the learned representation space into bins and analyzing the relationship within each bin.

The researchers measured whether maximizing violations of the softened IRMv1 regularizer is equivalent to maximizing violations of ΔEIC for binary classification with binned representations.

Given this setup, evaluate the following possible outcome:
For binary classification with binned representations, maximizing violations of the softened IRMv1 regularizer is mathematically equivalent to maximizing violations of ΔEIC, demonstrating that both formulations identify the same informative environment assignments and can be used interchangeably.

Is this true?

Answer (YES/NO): YES